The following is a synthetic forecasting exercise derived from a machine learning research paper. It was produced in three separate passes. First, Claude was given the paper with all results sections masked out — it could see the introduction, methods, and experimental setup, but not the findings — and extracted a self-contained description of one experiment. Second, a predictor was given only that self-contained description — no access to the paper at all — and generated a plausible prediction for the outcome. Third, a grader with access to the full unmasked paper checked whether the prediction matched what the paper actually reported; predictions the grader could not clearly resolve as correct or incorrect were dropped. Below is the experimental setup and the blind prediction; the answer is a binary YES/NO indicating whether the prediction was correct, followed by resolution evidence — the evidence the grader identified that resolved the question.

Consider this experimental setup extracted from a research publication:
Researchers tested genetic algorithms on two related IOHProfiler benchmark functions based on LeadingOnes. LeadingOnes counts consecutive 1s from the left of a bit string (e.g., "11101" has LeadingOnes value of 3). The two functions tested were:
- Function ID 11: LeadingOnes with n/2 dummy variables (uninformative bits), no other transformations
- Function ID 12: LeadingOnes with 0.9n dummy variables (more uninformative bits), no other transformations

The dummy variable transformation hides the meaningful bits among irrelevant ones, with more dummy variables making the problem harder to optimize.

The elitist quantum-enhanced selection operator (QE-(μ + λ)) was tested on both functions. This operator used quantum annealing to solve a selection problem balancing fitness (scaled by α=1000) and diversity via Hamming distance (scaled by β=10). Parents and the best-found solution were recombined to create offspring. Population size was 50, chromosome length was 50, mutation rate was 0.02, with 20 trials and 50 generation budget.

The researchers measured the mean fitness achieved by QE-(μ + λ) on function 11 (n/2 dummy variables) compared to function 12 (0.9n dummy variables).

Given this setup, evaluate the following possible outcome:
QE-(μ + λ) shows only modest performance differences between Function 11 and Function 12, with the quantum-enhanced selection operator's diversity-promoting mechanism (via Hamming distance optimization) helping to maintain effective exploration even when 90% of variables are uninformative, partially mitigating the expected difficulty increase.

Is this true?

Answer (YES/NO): NO